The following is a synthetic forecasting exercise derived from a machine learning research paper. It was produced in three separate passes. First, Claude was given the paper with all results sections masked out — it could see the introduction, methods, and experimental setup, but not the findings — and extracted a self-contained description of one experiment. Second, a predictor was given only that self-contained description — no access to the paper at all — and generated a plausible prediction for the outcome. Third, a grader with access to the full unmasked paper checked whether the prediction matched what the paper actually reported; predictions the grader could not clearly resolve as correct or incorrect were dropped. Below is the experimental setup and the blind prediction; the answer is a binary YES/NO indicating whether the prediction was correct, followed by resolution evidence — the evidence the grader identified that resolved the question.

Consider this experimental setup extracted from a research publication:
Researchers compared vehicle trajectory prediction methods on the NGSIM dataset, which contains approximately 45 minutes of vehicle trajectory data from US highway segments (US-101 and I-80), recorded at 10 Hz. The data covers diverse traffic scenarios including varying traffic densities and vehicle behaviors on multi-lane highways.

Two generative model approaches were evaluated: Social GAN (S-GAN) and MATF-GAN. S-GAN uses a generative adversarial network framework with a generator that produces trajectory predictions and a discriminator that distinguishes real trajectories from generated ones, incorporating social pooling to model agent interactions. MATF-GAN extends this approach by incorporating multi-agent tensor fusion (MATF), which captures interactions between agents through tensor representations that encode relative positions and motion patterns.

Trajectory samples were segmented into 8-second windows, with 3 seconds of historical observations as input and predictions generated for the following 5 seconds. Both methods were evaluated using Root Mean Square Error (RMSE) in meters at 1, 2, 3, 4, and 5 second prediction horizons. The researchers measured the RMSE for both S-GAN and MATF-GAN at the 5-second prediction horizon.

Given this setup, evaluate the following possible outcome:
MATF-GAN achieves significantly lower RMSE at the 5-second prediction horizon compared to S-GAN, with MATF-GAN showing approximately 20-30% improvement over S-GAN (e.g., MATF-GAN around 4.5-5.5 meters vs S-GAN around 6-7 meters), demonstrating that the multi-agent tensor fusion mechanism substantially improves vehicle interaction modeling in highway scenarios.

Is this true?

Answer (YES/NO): NO